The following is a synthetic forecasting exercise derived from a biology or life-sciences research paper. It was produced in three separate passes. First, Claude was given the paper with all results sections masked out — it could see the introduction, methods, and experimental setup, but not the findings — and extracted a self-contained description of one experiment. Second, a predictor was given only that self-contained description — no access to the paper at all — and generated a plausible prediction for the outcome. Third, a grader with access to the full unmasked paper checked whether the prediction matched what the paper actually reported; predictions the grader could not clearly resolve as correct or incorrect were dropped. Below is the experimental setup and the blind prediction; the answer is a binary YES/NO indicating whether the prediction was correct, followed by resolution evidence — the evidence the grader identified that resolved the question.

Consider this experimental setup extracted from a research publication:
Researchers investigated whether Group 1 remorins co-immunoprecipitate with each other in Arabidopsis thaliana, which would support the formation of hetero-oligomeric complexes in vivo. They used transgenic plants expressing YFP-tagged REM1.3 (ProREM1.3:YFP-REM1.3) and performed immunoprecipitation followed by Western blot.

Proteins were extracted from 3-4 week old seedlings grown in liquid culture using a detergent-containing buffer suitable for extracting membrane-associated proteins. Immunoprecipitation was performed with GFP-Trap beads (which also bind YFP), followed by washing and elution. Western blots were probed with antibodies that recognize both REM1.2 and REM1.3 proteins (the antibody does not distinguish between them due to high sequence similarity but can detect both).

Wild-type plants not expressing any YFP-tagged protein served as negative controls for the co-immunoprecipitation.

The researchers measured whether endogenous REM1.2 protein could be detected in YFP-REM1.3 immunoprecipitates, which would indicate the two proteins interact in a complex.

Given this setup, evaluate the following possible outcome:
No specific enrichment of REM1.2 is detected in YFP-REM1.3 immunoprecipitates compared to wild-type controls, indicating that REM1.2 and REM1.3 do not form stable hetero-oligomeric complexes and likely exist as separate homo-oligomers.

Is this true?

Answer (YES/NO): NO